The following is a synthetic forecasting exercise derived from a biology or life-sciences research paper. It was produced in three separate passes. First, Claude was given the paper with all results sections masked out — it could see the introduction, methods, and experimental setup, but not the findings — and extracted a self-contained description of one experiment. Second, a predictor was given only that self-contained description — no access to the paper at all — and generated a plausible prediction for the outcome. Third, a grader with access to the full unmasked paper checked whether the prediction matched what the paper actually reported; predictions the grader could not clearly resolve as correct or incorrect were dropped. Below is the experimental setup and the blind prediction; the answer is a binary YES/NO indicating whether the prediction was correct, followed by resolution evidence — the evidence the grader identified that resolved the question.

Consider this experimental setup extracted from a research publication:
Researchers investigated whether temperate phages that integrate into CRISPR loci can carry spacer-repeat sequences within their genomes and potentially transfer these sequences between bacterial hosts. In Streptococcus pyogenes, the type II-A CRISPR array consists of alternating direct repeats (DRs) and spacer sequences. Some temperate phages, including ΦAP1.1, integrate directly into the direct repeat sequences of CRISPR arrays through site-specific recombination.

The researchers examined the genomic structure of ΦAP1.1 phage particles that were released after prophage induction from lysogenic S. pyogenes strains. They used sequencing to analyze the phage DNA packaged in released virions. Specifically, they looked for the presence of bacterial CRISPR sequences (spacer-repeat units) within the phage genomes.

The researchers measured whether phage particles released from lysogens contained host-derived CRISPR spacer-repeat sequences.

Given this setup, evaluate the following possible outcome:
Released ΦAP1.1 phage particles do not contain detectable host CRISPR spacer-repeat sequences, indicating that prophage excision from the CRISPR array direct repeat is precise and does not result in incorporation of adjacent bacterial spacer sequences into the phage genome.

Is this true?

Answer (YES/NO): NO